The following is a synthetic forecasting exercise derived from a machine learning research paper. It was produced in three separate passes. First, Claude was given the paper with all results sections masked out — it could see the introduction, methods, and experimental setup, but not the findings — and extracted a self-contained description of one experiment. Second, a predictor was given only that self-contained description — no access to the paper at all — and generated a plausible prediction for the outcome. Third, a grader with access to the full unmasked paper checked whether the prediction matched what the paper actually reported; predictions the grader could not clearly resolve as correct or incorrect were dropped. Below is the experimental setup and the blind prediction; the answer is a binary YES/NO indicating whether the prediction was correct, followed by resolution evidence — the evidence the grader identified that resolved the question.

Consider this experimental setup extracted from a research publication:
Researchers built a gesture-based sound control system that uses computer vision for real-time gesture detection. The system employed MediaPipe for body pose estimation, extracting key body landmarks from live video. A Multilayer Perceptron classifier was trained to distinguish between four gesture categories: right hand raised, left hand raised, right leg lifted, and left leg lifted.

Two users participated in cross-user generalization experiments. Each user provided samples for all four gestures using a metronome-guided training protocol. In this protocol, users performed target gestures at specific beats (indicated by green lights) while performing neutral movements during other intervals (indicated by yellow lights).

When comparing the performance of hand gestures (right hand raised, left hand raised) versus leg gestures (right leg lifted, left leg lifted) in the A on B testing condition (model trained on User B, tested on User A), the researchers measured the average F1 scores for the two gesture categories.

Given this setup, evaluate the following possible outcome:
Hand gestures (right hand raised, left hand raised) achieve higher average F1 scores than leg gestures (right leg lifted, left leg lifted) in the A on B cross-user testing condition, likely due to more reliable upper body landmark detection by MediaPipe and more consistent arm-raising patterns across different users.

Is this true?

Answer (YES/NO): YES